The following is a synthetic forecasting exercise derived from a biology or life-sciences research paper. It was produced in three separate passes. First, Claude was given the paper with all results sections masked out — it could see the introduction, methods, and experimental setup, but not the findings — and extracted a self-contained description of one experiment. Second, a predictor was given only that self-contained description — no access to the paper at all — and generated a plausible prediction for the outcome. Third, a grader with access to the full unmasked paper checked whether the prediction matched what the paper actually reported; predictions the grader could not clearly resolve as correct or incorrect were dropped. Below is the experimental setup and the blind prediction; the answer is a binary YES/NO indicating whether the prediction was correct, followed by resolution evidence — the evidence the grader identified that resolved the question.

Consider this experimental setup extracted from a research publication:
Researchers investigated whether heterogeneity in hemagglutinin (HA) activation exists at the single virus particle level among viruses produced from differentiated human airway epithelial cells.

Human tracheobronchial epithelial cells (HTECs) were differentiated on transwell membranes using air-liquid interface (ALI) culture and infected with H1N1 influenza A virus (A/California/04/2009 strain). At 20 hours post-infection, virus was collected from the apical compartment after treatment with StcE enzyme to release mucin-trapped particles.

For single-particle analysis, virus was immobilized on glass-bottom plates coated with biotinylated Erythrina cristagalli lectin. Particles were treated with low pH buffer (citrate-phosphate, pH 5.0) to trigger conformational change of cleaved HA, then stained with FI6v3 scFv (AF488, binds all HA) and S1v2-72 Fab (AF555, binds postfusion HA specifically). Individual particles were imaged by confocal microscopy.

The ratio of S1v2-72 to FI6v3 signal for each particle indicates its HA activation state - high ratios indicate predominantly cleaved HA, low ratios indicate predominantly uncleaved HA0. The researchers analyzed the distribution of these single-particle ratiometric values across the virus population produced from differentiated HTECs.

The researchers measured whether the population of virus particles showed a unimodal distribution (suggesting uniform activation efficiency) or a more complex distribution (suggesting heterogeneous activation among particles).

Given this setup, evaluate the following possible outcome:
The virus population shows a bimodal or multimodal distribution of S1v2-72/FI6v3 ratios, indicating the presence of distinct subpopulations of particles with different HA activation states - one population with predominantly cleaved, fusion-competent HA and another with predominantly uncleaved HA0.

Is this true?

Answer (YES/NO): YES